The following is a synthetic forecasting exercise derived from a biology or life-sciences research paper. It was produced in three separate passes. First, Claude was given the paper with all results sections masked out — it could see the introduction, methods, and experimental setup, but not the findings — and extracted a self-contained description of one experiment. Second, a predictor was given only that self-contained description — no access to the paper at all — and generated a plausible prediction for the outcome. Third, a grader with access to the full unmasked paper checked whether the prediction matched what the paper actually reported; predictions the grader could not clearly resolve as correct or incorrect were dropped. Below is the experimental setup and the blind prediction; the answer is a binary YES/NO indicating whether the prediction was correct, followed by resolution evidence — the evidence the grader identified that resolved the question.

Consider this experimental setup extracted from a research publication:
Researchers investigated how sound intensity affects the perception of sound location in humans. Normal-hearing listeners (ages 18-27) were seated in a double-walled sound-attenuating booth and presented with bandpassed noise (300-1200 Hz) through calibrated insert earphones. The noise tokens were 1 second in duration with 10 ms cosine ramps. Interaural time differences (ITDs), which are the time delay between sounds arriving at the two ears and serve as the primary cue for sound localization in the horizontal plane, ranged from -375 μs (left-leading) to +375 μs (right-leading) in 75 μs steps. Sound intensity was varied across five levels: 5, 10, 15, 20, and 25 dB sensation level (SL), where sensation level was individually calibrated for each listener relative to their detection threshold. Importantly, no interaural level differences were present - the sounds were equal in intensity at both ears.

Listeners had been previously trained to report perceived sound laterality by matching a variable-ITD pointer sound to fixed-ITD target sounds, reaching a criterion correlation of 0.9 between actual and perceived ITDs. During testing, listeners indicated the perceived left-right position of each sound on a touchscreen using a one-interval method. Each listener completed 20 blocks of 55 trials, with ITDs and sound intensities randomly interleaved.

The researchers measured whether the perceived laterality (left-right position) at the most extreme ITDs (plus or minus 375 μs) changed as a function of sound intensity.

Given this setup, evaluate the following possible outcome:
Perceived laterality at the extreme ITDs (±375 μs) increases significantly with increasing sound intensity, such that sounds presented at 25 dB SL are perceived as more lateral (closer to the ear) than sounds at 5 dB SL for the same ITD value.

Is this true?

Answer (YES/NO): YES